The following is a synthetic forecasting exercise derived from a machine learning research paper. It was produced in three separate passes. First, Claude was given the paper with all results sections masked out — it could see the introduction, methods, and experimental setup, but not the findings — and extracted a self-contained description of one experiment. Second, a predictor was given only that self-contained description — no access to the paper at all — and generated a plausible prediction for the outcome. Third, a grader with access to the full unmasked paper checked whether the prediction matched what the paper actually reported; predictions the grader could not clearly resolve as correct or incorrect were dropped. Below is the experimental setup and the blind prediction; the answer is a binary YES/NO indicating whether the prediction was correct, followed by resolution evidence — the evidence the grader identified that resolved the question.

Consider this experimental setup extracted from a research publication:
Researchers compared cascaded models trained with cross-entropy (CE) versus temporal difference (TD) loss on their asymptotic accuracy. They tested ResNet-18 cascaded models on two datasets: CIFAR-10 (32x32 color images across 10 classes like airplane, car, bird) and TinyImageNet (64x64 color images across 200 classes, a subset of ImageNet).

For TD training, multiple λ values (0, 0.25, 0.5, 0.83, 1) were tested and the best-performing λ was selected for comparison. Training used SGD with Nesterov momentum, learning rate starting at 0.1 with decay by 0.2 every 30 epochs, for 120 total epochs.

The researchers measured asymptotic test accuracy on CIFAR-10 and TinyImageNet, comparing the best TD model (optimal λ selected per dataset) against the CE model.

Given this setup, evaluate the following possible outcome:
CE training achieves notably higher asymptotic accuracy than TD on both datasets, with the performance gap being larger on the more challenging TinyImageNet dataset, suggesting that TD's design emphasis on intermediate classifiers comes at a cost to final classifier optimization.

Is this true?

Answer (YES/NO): NO